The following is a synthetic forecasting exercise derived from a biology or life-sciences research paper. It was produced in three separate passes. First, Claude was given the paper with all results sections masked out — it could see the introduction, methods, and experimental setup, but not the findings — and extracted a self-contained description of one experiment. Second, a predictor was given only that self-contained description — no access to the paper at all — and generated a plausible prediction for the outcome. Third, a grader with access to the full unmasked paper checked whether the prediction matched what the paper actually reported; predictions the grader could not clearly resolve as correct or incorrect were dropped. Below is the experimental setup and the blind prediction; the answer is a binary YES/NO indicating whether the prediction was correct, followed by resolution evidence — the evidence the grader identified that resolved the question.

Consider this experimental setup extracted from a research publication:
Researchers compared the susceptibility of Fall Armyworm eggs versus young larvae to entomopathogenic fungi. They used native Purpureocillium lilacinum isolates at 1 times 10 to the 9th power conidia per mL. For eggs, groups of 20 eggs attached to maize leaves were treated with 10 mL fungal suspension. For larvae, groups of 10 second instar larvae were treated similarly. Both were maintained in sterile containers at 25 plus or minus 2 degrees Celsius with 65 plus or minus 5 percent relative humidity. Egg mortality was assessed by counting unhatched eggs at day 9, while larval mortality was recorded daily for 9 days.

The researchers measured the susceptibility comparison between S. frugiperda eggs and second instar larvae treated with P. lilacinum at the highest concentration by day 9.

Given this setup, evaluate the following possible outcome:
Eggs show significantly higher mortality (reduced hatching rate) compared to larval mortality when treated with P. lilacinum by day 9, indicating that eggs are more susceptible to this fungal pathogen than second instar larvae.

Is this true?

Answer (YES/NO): YES